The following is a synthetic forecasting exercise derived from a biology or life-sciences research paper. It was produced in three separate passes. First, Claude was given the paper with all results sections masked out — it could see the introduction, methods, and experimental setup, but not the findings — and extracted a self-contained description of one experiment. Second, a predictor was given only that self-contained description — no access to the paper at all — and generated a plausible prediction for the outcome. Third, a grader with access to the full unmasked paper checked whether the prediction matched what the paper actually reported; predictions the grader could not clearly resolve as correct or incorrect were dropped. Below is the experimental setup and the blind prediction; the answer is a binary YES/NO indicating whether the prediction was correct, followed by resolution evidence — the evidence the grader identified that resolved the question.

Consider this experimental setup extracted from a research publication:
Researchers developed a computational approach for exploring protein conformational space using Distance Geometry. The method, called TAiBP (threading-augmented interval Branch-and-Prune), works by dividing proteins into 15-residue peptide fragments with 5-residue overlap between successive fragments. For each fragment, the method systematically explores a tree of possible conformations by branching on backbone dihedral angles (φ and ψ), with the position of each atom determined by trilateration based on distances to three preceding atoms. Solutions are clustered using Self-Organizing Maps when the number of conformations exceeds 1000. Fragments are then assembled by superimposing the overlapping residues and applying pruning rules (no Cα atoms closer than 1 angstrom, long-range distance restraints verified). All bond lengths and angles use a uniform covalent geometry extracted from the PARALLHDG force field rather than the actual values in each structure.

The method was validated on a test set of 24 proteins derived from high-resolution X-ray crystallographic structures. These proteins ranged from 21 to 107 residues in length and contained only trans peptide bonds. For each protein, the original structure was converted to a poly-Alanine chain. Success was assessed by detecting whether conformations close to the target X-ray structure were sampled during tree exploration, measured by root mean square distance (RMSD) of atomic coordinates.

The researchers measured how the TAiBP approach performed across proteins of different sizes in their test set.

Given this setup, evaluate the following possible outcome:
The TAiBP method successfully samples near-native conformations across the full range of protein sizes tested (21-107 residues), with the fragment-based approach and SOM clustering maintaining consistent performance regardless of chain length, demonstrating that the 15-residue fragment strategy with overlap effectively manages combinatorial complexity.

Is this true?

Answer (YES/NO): NO